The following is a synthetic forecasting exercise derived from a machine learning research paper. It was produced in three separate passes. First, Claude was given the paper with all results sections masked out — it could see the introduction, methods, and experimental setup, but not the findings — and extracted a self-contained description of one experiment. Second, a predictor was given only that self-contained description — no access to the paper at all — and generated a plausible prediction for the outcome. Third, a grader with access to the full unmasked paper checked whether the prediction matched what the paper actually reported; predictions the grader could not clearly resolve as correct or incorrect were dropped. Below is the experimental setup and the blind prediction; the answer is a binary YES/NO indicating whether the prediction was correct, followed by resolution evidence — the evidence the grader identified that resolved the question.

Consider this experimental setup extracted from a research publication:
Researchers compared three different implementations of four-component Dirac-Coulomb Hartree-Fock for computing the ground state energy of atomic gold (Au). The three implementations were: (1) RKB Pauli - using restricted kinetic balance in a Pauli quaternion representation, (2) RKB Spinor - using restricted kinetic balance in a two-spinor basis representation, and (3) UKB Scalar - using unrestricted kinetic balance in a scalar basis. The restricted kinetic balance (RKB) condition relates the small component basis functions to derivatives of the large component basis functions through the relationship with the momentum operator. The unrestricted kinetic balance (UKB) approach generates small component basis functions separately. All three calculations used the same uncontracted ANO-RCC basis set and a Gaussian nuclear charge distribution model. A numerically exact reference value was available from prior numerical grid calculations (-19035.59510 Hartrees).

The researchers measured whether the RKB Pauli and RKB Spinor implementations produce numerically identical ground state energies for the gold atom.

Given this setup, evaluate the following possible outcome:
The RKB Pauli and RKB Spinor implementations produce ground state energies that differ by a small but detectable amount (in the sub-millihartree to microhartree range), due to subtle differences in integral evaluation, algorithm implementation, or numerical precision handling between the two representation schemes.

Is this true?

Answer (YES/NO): NO